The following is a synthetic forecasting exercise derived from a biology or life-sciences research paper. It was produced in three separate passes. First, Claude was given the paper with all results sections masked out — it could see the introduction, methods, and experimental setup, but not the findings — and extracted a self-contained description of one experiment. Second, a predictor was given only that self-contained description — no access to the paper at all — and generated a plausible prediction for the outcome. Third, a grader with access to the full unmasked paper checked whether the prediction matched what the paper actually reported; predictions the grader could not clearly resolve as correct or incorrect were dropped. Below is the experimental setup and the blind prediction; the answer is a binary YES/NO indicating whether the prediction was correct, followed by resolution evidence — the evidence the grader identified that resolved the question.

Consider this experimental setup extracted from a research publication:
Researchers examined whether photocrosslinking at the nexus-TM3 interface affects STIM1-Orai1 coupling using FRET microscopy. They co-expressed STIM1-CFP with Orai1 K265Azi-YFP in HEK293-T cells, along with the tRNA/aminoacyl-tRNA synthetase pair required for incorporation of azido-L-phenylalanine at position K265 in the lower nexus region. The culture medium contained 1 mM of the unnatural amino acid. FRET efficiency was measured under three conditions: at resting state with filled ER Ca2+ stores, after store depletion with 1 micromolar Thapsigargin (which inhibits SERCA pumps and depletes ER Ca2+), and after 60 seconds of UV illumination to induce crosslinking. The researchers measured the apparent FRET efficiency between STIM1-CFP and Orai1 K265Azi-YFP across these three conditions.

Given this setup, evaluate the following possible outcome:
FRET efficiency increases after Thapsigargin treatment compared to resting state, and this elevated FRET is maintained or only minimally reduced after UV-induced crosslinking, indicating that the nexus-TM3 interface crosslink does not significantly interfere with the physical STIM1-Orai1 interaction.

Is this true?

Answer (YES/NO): YES